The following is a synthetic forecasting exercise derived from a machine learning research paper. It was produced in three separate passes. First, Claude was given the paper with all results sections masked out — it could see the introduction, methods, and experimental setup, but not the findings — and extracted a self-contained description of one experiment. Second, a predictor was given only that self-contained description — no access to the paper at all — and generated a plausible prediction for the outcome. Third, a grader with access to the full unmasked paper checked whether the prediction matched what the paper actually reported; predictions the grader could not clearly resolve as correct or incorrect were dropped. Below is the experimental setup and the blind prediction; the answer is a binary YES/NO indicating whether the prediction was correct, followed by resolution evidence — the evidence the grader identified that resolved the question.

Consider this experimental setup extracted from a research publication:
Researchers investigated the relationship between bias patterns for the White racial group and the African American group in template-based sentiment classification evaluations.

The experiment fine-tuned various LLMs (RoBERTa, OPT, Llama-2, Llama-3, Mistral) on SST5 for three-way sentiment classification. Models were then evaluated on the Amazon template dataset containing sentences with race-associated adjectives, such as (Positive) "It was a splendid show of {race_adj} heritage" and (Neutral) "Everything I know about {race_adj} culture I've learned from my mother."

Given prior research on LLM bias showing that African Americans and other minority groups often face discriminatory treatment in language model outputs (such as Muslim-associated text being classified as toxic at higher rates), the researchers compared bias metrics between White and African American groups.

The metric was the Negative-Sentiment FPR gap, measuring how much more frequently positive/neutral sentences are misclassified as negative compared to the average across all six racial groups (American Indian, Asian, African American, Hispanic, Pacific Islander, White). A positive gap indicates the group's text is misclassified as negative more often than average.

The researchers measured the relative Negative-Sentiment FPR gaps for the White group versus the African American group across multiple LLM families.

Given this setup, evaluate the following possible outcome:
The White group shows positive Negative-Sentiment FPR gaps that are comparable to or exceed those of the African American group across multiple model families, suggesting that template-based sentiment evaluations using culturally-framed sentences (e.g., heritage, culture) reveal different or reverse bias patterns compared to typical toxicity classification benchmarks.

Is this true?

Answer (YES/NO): YES